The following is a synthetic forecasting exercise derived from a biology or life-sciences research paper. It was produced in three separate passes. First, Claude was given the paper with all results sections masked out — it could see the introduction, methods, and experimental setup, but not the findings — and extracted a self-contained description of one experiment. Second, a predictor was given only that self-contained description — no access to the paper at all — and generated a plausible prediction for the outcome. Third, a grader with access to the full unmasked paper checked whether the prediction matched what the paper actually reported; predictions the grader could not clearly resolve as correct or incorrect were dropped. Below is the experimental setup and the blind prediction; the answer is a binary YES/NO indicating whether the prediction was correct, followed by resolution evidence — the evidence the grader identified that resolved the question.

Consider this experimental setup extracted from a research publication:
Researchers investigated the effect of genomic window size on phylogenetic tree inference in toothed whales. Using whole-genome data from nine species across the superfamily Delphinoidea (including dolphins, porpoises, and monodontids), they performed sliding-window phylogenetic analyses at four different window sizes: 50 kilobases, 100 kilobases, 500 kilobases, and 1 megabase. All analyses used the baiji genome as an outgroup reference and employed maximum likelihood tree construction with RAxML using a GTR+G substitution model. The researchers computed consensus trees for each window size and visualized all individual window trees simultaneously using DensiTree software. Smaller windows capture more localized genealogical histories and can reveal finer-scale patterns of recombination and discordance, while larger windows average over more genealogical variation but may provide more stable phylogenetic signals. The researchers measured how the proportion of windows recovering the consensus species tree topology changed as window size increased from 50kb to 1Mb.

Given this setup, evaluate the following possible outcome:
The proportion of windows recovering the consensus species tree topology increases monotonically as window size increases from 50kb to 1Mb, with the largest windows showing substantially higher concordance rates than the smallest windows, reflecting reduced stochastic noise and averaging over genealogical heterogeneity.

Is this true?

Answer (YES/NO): YES